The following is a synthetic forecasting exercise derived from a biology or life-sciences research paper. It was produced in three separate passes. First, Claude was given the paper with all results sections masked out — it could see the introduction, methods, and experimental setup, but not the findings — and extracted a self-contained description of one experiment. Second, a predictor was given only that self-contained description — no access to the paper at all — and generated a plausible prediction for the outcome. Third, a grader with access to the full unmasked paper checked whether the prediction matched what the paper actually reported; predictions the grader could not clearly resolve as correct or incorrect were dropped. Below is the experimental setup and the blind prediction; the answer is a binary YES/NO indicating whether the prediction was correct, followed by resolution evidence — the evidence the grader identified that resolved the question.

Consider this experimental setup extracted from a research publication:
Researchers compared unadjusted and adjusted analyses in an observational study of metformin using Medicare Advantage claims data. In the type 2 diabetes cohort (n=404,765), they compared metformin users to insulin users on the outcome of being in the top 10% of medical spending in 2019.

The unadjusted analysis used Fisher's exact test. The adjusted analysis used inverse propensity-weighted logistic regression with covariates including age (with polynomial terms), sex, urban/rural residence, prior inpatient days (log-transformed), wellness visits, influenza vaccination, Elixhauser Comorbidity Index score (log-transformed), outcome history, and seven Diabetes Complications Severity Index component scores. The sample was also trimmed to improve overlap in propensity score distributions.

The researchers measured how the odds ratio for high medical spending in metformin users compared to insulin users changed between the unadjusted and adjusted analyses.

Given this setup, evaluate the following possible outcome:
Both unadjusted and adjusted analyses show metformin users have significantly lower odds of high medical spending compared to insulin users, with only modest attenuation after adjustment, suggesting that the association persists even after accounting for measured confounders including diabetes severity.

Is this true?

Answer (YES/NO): YES